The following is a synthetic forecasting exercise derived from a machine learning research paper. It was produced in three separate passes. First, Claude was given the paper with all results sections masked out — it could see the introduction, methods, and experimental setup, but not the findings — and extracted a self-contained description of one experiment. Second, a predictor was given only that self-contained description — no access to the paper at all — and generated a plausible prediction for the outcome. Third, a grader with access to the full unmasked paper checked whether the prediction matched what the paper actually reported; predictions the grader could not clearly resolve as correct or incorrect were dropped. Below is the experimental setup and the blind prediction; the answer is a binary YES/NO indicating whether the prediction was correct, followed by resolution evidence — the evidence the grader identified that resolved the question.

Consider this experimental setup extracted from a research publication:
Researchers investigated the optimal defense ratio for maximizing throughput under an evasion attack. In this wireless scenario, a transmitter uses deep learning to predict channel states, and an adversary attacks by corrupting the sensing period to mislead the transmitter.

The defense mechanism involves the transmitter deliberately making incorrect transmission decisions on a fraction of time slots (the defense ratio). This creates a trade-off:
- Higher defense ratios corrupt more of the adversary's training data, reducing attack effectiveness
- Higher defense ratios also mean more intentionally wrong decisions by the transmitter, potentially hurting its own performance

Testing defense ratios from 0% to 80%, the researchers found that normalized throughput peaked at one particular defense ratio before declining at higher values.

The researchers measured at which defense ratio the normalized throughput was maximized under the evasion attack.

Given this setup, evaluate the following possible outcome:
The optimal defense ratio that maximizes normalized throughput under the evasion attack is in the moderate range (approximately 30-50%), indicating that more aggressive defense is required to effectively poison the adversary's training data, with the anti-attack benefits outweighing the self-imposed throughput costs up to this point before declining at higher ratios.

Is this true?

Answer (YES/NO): NO